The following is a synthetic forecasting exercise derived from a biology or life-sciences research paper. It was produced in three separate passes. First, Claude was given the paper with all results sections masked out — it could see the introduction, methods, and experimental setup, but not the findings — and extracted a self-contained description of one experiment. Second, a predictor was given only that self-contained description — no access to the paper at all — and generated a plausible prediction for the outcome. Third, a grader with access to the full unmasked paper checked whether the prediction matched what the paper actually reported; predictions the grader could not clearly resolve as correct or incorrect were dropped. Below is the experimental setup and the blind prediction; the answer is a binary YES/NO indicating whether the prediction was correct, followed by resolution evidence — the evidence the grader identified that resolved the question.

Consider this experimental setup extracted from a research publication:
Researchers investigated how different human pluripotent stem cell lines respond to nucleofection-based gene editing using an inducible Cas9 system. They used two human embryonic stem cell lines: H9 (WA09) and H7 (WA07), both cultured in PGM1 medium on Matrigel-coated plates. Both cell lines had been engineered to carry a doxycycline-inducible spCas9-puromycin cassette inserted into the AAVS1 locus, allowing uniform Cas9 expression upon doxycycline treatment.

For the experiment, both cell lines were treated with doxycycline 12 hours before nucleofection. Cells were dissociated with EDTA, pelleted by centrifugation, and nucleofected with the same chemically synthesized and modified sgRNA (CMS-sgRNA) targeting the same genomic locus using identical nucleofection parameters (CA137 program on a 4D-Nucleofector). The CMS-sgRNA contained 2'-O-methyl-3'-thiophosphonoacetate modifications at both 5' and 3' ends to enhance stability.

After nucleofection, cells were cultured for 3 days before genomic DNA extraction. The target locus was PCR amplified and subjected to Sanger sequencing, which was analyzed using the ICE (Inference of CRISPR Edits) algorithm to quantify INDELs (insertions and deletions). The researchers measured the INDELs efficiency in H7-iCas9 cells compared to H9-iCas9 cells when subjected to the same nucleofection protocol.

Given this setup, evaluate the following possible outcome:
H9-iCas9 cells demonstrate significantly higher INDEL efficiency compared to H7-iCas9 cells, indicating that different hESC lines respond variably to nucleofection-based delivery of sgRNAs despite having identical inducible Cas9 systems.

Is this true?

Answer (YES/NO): YES